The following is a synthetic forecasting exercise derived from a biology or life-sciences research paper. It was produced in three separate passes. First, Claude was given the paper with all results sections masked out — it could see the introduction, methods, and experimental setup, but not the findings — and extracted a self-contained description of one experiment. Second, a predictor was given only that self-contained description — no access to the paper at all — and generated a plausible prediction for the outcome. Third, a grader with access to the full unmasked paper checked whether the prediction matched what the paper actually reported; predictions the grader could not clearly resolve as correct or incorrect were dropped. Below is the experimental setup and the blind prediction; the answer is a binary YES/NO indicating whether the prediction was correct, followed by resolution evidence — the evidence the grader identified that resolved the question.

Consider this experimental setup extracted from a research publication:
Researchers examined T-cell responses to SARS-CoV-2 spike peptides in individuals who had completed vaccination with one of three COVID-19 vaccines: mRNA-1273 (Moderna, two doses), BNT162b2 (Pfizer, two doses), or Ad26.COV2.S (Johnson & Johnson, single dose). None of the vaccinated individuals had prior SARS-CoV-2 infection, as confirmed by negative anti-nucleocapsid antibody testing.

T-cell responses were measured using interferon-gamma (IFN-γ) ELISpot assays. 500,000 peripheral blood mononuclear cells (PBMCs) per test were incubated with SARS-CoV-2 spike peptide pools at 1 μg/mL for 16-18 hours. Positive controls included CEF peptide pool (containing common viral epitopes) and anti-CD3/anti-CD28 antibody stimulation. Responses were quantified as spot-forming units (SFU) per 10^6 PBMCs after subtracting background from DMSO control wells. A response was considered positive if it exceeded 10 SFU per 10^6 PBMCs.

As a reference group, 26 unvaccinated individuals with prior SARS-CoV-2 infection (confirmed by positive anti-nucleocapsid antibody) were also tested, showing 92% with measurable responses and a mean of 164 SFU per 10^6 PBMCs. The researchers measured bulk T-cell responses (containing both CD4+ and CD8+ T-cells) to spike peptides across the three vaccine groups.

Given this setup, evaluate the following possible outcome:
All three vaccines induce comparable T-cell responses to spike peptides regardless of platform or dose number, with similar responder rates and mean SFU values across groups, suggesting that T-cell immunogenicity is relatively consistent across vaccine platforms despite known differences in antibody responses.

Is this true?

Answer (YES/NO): NO